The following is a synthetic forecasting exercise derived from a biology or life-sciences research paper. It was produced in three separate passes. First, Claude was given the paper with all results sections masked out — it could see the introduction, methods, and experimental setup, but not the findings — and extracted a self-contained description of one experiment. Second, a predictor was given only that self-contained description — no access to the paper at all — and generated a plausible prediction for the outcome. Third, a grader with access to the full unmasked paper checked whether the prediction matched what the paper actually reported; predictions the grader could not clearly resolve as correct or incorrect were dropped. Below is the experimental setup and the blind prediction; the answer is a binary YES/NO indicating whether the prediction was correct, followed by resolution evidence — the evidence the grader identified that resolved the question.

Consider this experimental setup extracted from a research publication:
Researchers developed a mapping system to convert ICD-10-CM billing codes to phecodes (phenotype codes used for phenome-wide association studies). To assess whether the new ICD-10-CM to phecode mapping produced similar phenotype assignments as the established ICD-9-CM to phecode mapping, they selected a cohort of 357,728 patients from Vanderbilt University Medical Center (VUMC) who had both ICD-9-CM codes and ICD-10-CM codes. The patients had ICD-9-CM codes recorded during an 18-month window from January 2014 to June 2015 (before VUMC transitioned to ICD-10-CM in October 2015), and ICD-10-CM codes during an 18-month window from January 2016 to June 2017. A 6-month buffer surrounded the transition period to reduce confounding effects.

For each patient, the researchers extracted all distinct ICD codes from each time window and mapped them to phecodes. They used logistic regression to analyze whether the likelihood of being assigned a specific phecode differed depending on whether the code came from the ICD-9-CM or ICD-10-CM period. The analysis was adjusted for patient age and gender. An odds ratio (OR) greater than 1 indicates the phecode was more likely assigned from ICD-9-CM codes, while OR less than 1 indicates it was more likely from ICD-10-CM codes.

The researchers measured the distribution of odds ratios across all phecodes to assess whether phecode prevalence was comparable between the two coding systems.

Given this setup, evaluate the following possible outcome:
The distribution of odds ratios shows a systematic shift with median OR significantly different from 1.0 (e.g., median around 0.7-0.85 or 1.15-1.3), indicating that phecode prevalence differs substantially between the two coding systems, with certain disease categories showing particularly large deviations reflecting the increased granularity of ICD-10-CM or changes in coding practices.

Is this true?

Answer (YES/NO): NO